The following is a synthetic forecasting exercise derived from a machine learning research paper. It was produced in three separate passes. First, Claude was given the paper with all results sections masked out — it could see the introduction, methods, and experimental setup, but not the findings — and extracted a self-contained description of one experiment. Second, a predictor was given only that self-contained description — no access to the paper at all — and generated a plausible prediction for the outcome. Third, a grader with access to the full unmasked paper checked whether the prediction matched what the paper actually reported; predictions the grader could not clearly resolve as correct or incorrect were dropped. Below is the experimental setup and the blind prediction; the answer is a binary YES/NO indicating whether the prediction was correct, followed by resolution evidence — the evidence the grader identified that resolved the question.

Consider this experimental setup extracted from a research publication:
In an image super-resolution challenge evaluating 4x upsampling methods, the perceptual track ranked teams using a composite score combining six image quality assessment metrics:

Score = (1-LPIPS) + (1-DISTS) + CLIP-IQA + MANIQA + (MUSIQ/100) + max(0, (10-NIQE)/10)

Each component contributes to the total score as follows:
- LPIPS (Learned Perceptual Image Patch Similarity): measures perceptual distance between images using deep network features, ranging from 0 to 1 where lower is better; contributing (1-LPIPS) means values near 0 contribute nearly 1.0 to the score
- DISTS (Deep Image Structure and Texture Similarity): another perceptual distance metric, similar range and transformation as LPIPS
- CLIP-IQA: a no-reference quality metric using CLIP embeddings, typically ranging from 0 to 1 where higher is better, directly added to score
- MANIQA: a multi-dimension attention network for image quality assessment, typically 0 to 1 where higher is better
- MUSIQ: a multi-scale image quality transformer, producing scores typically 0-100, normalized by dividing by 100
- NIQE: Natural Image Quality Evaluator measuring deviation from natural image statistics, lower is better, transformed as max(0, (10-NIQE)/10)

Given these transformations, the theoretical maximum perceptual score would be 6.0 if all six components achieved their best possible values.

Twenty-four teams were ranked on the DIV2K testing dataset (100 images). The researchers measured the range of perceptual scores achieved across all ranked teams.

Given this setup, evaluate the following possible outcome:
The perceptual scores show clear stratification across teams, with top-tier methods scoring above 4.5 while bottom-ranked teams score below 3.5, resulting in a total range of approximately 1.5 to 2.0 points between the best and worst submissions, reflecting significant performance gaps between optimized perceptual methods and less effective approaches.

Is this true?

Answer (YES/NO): NO